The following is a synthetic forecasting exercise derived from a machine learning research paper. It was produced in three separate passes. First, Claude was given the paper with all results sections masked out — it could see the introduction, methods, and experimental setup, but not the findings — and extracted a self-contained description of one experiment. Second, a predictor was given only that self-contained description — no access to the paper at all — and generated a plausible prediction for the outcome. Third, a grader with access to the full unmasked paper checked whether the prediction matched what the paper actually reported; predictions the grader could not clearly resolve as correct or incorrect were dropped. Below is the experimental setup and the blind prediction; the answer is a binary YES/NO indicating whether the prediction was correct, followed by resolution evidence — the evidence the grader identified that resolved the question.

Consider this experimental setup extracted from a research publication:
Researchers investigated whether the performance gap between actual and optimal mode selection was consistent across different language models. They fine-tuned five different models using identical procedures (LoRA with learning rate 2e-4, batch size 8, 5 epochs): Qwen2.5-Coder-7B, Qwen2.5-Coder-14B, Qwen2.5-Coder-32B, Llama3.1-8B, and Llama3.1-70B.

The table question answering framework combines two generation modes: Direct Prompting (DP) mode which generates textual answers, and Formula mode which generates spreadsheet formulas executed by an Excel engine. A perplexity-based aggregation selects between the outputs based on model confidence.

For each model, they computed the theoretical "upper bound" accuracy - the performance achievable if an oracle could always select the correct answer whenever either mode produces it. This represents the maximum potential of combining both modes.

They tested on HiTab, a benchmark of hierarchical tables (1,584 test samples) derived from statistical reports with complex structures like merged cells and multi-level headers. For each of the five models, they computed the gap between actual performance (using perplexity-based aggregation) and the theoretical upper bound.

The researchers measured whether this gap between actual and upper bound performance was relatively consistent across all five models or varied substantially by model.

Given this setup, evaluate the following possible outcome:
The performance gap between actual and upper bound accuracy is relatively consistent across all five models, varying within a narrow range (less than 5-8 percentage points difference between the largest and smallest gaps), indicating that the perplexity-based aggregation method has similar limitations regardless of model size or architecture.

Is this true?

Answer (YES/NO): YES